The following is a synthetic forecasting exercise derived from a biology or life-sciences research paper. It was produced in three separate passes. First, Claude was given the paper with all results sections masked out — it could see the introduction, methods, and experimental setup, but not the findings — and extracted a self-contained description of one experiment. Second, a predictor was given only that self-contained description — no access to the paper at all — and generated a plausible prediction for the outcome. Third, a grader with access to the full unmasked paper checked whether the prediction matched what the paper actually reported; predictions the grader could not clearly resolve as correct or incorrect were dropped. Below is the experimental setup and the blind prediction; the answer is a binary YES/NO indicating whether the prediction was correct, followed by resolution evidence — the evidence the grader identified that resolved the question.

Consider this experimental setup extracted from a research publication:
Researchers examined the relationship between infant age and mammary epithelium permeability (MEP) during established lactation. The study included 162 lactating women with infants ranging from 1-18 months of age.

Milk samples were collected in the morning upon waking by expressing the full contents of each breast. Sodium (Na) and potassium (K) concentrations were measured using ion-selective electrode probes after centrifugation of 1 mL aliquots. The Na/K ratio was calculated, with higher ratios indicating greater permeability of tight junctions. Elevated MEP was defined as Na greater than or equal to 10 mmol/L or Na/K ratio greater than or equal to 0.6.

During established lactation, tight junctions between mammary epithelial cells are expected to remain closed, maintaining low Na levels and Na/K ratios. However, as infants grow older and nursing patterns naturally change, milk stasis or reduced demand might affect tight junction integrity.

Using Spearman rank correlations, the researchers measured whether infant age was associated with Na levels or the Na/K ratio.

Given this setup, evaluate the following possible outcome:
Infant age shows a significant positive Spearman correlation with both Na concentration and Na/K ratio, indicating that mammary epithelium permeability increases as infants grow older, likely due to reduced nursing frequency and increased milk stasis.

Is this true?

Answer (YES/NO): NO